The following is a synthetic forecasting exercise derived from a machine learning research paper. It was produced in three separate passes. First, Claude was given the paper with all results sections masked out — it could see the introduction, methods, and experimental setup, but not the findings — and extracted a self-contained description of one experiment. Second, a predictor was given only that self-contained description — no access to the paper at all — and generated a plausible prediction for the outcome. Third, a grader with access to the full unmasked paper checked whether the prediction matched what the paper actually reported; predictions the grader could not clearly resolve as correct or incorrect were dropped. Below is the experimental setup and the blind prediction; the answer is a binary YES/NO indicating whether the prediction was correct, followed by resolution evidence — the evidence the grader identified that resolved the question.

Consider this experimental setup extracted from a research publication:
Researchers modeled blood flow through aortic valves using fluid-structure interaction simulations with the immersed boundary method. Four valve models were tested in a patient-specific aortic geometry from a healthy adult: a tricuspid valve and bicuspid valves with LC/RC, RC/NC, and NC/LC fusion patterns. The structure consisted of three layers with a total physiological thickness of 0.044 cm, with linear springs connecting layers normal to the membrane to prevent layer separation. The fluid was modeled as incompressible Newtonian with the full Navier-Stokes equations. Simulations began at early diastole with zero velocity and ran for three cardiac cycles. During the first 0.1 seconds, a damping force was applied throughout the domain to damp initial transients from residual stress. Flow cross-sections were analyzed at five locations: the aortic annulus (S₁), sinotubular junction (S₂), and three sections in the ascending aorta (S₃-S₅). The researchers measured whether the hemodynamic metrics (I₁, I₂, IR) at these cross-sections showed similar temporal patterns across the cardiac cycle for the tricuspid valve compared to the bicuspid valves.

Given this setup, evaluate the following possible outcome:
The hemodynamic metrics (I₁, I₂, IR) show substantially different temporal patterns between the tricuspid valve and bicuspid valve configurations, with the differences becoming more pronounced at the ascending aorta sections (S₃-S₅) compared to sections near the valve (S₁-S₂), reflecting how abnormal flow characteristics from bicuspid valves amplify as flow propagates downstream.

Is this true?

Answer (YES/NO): NO